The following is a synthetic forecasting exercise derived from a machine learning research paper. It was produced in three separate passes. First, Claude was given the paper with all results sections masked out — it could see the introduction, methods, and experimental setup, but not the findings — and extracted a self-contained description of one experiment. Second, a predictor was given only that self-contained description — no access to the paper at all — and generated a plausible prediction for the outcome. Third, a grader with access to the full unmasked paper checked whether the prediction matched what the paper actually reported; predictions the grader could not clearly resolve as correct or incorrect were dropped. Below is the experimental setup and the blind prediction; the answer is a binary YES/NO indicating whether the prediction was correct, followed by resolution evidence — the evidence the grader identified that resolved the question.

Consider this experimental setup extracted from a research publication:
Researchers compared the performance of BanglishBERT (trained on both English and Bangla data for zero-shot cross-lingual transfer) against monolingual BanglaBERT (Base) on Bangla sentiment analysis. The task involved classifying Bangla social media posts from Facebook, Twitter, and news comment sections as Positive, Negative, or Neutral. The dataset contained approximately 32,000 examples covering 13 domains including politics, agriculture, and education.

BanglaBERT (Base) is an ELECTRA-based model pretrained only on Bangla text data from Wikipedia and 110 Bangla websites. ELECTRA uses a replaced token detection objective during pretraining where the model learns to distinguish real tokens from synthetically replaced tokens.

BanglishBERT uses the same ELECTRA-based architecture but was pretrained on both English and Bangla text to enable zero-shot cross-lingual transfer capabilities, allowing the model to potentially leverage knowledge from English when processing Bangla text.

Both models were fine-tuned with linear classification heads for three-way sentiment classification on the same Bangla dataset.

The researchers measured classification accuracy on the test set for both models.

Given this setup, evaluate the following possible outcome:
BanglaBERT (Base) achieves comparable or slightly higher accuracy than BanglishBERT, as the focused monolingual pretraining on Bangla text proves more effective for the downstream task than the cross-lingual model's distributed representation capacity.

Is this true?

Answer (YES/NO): YES